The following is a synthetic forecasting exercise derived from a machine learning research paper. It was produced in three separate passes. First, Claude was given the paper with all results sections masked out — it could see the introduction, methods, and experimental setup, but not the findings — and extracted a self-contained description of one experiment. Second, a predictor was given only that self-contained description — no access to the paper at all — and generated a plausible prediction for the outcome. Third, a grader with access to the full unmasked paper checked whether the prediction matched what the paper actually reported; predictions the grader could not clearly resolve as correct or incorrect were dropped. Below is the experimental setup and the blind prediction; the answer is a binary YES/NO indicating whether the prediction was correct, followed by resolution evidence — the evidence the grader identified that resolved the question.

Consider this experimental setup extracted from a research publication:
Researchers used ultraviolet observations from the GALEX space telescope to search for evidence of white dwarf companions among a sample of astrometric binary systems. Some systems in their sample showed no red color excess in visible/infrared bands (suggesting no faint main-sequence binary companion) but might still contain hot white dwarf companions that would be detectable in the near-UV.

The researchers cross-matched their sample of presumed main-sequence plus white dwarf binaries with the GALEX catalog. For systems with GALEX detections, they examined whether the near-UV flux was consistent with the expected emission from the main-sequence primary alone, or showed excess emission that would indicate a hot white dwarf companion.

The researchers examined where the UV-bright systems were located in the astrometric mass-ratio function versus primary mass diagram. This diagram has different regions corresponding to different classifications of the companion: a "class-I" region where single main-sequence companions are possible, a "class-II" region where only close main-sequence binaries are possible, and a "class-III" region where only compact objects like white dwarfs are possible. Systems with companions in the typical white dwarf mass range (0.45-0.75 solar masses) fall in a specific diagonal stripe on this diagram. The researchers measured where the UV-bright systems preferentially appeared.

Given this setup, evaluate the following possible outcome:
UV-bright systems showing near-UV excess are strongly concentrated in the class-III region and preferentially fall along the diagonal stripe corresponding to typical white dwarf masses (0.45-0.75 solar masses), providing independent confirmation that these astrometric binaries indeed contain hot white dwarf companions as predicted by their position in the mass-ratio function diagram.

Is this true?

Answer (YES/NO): YES